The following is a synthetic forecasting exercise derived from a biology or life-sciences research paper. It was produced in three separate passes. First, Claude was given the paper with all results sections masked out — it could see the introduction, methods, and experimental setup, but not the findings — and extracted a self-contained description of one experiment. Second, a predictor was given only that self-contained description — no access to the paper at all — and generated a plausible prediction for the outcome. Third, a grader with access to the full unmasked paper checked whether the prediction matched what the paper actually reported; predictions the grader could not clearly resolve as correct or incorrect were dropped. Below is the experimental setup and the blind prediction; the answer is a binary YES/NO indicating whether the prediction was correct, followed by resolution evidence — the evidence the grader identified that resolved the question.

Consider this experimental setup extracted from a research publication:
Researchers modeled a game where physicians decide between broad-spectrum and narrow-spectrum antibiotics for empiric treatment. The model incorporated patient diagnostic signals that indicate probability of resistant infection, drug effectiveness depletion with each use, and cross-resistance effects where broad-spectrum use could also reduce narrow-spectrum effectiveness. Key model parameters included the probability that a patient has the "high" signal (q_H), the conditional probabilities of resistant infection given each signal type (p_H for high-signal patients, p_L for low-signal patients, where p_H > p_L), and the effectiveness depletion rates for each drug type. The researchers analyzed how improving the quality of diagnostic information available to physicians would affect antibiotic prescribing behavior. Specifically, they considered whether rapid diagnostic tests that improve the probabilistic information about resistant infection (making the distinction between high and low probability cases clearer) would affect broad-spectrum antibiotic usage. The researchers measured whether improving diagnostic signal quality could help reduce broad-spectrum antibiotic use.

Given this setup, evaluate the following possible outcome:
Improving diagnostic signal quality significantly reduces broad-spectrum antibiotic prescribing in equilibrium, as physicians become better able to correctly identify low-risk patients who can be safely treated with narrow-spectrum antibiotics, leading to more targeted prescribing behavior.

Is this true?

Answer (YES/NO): YES